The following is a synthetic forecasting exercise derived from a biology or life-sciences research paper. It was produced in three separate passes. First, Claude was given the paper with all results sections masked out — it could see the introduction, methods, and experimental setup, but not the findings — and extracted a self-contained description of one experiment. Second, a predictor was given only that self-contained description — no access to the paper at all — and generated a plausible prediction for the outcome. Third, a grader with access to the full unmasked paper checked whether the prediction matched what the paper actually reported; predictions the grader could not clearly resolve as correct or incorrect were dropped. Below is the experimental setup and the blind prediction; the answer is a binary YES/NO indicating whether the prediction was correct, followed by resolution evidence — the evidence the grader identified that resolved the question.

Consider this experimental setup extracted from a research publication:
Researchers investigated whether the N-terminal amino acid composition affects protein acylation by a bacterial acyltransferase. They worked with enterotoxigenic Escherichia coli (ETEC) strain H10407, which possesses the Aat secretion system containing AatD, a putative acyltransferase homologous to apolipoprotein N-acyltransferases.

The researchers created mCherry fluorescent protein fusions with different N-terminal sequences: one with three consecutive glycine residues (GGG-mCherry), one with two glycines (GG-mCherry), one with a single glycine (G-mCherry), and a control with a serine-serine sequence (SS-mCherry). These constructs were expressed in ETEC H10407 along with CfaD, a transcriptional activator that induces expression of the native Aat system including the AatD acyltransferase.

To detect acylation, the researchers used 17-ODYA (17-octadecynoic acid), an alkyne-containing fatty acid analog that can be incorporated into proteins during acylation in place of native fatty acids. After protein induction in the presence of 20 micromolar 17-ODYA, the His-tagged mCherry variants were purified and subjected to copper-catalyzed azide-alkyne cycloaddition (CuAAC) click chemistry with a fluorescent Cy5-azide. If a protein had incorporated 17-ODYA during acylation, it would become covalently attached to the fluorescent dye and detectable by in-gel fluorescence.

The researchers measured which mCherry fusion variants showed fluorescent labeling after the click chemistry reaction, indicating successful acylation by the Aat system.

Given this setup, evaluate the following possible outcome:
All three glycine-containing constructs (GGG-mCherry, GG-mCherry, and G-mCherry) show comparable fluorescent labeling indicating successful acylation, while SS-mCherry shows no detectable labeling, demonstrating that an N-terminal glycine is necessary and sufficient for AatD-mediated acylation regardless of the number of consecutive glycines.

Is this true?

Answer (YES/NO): NO